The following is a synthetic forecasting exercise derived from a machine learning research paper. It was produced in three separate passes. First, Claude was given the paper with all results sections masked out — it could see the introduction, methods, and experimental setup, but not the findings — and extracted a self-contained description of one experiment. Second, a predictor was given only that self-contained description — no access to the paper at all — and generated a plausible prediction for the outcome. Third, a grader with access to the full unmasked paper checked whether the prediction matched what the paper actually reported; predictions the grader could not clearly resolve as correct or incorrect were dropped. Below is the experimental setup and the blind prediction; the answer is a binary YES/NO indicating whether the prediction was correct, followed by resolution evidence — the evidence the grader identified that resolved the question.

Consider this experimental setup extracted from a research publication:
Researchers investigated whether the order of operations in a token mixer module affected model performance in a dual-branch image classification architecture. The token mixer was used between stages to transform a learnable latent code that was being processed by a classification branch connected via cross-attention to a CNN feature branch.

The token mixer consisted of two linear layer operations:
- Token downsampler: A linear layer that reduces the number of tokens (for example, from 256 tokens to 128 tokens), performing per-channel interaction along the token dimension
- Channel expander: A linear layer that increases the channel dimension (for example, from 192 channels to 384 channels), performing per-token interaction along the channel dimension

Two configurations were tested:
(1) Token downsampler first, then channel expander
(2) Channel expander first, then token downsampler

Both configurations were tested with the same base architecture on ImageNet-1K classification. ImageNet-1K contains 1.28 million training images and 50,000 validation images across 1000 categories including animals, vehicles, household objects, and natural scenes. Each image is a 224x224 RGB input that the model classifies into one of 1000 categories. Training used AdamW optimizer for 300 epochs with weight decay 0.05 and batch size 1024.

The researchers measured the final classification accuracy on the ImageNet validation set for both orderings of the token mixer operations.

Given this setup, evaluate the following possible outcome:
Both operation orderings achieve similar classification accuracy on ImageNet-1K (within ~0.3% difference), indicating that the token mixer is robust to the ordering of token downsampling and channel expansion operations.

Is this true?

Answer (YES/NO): NO